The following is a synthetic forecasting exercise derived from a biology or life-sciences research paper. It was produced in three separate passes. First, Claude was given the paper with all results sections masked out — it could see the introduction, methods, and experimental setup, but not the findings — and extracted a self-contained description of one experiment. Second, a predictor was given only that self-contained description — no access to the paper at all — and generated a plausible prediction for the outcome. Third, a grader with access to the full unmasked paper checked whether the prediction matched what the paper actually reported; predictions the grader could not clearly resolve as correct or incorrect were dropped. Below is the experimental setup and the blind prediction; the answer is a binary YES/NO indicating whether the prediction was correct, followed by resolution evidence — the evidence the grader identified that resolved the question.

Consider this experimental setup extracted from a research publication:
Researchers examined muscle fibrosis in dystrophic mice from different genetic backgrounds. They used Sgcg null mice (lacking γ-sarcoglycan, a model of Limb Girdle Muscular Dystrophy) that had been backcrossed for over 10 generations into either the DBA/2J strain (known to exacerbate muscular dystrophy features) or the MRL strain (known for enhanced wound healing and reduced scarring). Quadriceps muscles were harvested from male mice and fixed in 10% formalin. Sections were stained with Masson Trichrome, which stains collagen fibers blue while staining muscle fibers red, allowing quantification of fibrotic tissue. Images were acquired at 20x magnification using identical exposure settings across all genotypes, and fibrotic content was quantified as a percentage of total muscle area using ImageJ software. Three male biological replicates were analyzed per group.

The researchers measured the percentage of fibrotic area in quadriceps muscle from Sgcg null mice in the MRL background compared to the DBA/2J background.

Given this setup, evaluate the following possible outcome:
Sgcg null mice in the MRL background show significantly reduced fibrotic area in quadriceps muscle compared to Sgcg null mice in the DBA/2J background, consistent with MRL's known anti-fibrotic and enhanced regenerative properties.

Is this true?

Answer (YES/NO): YES